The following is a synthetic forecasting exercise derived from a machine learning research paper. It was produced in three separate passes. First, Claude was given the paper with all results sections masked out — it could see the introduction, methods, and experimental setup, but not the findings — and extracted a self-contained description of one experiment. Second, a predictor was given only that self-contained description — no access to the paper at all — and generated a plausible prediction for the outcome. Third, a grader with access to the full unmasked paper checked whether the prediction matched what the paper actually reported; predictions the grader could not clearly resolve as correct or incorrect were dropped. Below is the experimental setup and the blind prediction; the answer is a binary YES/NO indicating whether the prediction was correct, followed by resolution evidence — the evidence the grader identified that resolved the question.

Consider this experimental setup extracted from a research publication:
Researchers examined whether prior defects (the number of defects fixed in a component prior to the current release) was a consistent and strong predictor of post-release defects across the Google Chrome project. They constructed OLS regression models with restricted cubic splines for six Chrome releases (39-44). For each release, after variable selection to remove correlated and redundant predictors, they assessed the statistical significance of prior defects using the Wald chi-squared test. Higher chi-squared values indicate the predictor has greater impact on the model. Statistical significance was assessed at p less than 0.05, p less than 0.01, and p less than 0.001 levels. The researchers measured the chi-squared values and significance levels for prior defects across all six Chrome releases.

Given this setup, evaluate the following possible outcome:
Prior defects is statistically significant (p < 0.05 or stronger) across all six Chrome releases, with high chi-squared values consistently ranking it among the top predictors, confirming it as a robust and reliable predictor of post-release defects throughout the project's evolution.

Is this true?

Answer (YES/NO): NO